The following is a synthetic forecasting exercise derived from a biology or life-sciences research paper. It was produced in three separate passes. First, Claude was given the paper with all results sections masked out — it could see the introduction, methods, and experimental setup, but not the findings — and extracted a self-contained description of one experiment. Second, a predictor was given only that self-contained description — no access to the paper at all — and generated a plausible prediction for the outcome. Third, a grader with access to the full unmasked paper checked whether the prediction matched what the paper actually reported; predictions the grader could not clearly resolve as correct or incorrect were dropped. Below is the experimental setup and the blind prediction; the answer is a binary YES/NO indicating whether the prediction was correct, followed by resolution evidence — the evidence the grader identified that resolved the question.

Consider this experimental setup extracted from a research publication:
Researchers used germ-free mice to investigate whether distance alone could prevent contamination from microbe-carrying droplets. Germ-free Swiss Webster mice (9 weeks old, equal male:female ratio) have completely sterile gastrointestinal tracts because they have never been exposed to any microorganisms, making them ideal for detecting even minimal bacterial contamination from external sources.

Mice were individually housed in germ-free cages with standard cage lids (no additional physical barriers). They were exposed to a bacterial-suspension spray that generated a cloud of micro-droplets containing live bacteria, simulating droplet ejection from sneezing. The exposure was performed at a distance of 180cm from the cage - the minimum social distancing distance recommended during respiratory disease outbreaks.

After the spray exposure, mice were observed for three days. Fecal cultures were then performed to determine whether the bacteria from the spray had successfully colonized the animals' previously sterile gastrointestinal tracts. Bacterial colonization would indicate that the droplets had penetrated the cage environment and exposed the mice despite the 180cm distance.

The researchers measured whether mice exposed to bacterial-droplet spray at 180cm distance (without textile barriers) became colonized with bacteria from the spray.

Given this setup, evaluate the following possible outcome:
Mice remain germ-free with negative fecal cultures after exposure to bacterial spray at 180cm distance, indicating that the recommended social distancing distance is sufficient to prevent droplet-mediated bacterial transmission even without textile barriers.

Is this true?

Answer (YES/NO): NO